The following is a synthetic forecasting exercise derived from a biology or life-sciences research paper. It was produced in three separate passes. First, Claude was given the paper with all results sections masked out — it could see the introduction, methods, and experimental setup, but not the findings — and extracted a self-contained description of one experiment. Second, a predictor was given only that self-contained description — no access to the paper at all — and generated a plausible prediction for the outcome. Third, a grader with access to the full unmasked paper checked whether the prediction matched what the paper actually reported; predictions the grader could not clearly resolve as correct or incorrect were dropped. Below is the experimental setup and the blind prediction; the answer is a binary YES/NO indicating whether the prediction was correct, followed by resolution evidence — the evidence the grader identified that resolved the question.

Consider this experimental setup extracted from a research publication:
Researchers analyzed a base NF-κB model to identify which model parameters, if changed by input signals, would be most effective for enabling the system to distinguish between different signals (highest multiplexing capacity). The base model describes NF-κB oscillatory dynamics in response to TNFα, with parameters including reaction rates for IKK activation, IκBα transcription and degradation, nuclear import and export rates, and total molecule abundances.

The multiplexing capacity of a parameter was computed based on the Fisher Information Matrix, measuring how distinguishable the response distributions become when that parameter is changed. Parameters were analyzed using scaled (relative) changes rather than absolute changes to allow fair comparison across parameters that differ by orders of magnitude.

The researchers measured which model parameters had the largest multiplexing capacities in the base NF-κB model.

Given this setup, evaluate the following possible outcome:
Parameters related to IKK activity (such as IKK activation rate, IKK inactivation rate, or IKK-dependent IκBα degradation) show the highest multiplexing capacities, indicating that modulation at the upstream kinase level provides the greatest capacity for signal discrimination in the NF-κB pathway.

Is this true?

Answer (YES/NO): NO